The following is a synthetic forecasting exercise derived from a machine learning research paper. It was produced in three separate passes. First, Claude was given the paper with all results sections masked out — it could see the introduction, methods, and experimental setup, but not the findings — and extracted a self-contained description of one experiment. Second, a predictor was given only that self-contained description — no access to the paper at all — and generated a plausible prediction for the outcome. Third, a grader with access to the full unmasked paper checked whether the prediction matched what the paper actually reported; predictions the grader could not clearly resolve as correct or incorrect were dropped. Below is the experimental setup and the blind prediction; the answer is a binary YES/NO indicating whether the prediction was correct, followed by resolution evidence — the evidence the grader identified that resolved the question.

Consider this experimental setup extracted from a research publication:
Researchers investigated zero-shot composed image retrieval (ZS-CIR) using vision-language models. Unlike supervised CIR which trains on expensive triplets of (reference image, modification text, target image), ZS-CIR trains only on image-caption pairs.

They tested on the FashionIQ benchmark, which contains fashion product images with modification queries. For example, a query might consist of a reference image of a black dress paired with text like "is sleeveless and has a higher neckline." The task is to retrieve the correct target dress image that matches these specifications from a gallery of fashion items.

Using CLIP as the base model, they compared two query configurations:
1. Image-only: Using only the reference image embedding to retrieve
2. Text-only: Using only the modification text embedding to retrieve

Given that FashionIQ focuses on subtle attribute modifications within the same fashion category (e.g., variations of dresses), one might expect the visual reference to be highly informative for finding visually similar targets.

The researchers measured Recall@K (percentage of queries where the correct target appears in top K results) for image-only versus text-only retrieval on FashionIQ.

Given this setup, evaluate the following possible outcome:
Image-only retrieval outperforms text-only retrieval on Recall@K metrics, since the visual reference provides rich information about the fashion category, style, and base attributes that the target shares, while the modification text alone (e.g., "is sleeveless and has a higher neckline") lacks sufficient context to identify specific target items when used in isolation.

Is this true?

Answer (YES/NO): NO